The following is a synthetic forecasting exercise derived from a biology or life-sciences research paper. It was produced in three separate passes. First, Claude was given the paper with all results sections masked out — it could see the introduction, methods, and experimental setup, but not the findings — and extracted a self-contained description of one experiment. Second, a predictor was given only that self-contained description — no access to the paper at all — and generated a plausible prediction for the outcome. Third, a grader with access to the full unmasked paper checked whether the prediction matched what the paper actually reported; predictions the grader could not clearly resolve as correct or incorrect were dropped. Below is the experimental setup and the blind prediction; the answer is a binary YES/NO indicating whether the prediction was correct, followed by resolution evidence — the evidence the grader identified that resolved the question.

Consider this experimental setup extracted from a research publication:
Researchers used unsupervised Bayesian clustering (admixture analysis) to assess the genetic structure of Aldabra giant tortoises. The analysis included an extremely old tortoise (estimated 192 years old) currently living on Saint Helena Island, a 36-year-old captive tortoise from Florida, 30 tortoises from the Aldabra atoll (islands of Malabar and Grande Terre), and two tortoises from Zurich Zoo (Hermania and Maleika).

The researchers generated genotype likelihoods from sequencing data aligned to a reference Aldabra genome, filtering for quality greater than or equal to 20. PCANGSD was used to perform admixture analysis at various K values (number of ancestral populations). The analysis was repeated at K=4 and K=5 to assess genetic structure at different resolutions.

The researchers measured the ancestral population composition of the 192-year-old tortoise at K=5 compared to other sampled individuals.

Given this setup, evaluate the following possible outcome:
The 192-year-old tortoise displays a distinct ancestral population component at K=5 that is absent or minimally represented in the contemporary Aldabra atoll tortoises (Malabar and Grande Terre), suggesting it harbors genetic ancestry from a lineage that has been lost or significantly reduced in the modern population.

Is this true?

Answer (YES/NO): YES